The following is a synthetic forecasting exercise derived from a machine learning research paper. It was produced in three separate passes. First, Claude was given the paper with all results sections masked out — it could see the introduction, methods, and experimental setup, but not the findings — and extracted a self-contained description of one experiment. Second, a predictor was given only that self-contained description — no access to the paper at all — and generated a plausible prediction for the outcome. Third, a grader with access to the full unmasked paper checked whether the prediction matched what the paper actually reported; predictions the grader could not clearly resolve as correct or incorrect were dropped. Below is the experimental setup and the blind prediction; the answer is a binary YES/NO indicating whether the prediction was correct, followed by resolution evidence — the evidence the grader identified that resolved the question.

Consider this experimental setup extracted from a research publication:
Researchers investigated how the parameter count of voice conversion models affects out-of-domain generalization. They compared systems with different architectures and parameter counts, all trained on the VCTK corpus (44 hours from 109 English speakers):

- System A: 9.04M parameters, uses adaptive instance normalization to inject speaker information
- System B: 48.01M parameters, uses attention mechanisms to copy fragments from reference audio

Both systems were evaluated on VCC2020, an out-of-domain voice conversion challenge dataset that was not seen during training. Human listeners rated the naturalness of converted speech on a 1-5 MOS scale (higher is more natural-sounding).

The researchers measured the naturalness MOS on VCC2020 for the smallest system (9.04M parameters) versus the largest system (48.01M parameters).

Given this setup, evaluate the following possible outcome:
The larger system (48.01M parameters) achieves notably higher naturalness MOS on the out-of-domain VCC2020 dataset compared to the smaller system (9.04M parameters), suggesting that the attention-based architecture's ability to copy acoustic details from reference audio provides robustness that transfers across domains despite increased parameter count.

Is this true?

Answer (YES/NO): NO